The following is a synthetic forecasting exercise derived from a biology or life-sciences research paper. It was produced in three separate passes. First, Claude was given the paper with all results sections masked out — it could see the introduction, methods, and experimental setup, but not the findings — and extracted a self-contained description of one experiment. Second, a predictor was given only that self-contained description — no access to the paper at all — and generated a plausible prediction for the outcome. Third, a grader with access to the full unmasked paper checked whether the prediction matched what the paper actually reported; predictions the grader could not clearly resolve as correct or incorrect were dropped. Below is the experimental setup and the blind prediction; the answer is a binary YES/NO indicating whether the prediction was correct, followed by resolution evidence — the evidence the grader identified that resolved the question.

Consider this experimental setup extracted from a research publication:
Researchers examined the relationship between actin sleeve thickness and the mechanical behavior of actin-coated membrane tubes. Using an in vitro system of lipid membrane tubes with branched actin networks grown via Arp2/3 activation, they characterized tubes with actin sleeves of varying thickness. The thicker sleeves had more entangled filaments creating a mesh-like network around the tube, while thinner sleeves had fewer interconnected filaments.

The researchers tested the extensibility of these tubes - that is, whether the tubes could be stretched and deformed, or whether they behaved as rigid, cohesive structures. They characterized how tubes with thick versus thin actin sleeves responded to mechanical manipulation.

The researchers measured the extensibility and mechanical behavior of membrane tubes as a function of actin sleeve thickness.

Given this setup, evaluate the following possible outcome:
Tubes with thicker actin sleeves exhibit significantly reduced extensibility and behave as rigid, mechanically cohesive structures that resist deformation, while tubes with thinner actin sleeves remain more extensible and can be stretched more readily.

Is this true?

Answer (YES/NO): YES